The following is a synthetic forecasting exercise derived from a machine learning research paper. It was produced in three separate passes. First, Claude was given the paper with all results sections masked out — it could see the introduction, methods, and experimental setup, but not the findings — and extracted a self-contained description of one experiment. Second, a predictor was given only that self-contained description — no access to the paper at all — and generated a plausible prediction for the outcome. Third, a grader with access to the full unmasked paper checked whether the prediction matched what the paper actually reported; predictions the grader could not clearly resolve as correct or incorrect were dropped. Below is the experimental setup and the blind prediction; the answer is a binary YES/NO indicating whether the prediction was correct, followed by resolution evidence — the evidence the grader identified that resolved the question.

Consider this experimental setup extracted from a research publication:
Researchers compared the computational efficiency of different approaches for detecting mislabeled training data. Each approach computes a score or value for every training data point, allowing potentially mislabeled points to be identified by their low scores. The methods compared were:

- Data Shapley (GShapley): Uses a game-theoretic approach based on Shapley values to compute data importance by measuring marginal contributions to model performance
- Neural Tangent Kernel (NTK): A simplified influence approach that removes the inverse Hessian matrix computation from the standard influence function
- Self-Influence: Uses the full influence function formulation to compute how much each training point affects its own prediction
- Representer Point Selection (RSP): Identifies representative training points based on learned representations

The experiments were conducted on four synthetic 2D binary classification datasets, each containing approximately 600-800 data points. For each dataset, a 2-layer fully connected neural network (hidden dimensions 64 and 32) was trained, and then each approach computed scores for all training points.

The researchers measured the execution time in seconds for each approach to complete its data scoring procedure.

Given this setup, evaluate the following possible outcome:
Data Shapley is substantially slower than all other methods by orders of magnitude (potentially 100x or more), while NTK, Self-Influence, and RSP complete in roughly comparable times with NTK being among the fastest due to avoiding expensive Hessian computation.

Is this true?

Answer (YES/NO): NO